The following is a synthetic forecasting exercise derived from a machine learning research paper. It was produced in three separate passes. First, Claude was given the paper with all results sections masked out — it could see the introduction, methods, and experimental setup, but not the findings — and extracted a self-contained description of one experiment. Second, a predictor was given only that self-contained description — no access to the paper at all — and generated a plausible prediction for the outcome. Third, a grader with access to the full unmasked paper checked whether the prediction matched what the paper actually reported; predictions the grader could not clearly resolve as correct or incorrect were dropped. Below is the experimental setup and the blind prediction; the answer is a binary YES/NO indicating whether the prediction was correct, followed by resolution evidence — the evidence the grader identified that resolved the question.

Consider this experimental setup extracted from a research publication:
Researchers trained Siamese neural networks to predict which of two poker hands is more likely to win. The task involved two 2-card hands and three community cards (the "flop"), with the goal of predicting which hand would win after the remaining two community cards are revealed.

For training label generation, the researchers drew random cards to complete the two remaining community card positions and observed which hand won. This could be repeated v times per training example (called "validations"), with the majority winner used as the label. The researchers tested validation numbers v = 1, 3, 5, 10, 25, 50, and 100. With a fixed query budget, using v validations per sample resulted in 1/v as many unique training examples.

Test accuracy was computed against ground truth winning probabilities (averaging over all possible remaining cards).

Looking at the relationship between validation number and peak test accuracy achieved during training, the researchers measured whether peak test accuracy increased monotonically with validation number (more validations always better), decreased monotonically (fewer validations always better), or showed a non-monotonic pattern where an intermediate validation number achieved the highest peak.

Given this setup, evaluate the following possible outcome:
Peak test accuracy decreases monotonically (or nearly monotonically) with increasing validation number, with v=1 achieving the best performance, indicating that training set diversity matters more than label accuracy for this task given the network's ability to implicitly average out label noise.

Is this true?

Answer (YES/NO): NO